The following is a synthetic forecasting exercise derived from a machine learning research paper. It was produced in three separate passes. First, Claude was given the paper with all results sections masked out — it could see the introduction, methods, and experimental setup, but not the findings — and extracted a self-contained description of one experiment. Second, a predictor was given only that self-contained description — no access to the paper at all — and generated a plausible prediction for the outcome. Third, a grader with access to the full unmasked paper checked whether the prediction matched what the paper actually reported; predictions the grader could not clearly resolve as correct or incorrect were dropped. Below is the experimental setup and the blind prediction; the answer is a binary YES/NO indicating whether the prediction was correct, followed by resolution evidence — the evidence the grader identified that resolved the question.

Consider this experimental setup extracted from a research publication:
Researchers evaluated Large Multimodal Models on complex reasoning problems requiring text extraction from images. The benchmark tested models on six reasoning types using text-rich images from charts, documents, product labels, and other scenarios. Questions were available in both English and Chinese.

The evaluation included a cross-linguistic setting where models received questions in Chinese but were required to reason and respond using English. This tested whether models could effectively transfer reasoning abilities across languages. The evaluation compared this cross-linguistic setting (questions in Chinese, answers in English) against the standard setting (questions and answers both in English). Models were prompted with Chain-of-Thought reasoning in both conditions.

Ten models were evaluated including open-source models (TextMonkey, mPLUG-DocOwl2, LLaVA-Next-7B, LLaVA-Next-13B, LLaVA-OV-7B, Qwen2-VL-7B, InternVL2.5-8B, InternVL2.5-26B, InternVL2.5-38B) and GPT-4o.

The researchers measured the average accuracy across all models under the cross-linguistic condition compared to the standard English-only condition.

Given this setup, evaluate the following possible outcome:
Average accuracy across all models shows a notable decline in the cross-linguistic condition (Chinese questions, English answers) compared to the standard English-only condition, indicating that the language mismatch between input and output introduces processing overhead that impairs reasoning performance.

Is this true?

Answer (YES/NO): NO